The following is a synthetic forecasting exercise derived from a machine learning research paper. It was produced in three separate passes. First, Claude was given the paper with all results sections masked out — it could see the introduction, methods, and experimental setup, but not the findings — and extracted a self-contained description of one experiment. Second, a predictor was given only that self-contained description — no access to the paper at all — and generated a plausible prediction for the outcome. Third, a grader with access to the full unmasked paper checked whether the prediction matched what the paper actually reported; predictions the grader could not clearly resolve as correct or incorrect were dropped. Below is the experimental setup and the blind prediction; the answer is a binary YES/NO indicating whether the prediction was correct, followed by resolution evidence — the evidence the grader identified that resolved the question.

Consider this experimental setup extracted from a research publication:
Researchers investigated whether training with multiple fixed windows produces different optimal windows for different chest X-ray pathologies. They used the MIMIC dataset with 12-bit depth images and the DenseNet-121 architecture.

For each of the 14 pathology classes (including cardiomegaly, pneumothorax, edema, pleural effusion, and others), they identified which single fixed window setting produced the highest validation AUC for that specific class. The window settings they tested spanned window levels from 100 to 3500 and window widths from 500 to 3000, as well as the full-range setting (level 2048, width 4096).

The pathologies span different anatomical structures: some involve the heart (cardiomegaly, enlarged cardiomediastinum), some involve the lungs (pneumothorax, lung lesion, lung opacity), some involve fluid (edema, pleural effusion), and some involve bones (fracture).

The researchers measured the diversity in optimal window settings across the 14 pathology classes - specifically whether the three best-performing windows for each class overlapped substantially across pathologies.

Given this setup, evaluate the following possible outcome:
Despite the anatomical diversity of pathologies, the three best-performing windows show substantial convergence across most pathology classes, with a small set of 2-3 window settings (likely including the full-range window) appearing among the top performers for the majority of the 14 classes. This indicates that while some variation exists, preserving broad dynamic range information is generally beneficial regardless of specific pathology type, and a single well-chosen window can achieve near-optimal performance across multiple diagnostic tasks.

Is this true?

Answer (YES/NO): NO